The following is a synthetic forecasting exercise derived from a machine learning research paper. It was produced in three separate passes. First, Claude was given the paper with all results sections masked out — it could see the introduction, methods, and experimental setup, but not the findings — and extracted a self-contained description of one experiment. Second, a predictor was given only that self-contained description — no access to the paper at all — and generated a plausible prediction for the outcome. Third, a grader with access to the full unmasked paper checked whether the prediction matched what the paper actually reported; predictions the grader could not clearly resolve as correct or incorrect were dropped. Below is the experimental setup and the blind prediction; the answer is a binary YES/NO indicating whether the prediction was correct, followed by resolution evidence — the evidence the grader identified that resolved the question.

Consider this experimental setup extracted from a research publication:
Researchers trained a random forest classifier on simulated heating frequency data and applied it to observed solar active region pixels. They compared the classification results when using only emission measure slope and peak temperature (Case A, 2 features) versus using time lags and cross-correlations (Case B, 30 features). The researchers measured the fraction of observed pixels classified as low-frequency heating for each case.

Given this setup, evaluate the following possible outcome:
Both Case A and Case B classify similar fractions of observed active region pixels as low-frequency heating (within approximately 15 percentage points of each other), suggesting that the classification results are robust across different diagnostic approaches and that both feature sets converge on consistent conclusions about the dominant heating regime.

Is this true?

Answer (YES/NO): NO